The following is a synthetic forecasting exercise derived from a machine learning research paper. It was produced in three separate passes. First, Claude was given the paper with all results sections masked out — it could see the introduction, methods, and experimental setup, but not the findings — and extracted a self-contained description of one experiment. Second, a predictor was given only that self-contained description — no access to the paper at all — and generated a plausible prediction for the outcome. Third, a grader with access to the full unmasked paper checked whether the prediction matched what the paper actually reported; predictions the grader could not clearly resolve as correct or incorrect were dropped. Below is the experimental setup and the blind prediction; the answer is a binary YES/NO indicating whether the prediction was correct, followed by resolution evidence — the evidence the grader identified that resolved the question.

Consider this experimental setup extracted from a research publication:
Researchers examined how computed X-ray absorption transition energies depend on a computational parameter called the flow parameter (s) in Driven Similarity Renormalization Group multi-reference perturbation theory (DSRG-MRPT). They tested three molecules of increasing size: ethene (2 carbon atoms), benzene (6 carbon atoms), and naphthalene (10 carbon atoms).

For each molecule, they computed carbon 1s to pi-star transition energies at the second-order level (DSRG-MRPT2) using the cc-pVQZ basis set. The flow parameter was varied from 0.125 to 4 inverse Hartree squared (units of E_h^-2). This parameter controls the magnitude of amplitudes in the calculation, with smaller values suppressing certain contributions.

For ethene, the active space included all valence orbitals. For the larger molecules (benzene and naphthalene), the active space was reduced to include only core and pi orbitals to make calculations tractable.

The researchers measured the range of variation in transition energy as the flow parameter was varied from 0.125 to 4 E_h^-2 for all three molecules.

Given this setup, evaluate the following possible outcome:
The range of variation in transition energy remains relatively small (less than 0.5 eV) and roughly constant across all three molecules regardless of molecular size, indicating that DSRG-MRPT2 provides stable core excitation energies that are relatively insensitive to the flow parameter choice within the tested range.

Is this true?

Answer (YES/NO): NO